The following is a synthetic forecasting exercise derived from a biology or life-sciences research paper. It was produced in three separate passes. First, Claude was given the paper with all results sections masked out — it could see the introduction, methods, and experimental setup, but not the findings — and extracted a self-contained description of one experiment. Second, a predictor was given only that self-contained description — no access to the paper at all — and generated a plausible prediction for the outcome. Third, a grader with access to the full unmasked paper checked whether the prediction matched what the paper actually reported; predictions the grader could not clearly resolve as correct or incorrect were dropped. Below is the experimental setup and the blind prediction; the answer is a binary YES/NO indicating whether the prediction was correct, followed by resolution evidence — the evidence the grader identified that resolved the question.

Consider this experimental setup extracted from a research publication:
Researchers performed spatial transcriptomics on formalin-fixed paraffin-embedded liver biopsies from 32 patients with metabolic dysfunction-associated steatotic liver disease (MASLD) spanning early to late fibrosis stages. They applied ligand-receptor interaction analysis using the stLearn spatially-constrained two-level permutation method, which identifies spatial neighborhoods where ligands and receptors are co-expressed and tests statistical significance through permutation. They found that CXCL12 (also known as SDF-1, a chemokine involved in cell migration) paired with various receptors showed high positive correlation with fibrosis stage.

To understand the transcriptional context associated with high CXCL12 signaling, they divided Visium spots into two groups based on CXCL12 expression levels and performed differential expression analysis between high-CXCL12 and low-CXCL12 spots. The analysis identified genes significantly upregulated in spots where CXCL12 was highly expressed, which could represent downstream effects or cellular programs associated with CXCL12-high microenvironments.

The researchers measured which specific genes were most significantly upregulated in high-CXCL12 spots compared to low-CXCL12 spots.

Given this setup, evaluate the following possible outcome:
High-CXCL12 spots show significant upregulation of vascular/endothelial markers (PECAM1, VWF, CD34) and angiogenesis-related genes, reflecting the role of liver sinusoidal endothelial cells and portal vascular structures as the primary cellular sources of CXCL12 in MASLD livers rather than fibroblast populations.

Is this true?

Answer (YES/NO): NO